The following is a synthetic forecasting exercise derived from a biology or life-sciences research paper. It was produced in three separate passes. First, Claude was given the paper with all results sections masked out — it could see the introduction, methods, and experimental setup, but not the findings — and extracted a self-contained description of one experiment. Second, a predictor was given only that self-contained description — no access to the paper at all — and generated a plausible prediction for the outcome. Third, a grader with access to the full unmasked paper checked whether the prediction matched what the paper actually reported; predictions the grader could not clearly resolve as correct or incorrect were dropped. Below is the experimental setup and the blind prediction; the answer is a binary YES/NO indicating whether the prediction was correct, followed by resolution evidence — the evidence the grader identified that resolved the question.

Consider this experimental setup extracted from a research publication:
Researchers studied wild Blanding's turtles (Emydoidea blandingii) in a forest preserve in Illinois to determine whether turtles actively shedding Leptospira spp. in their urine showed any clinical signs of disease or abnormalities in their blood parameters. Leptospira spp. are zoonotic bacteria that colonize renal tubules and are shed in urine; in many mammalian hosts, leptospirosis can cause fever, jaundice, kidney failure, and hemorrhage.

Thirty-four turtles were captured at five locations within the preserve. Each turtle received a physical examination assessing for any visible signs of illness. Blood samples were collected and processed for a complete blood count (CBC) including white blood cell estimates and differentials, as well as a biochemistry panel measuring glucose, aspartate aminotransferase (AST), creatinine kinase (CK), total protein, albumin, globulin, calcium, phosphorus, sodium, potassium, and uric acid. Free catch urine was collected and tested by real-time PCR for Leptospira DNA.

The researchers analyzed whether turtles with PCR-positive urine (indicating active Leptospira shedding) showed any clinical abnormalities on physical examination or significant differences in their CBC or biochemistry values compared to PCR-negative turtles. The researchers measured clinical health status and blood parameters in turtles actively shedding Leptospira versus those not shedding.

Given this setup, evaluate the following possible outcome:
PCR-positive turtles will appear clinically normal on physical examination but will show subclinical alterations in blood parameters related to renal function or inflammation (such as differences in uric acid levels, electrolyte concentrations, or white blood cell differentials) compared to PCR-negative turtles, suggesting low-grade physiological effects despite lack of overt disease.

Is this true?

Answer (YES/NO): NO